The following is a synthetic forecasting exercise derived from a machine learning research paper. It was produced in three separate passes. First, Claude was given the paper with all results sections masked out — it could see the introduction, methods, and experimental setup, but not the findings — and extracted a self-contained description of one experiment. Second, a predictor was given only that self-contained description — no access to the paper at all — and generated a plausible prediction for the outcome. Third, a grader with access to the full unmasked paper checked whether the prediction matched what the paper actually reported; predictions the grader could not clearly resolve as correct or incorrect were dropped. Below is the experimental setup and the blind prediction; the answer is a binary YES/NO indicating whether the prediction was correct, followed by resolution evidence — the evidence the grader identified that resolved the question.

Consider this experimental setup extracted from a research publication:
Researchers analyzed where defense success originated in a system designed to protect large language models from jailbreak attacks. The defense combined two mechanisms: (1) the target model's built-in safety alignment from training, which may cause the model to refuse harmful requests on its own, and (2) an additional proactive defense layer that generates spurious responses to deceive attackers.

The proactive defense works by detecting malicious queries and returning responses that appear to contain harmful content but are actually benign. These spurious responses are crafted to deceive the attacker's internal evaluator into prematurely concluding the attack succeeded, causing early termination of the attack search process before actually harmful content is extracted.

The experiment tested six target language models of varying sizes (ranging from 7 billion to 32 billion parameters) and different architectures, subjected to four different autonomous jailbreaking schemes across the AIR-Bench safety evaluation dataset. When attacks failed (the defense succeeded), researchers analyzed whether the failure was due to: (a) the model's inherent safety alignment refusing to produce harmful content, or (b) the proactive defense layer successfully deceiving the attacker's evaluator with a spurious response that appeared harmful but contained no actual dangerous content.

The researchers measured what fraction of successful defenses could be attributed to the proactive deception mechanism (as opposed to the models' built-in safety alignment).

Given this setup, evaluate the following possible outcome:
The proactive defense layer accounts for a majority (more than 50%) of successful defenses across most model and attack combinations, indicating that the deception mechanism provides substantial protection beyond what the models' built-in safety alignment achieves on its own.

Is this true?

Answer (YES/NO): YES